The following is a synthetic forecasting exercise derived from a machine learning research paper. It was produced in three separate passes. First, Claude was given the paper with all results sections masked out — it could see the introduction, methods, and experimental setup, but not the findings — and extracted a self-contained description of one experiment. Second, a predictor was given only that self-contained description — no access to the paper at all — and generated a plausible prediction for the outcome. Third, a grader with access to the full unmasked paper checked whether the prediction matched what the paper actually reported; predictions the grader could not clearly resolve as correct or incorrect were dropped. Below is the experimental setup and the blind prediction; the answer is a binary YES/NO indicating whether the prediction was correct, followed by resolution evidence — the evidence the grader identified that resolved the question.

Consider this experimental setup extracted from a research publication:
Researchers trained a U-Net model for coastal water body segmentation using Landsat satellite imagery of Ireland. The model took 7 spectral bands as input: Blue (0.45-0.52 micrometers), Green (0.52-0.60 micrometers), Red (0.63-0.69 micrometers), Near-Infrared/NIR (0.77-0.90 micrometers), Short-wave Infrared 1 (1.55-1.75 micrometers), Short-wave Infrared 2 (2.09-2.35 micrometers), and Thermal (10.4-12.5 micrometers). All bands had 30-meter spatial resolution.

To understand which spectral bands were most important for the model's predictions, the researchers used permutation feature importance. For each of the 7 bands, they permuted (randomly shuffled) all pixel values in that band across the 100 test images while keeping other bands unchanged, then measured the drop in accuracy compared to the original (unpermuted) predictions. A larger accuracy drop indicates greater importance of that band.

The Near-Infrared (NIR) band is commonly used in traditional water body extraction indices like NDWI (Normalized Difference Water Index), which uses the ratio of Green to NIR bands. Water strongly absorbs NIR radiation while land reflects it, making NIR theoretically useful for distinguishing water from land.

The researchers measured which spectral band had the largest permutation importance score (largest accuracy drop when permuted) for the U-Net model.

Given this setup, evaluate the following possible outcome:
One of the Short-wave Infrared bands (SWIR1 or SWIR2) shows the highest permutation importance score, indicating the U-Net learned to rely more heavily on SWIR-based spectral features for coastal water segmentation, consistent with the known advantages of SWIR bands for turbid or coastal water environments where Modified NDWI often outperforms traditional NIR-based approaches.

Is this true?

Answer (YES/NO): NO